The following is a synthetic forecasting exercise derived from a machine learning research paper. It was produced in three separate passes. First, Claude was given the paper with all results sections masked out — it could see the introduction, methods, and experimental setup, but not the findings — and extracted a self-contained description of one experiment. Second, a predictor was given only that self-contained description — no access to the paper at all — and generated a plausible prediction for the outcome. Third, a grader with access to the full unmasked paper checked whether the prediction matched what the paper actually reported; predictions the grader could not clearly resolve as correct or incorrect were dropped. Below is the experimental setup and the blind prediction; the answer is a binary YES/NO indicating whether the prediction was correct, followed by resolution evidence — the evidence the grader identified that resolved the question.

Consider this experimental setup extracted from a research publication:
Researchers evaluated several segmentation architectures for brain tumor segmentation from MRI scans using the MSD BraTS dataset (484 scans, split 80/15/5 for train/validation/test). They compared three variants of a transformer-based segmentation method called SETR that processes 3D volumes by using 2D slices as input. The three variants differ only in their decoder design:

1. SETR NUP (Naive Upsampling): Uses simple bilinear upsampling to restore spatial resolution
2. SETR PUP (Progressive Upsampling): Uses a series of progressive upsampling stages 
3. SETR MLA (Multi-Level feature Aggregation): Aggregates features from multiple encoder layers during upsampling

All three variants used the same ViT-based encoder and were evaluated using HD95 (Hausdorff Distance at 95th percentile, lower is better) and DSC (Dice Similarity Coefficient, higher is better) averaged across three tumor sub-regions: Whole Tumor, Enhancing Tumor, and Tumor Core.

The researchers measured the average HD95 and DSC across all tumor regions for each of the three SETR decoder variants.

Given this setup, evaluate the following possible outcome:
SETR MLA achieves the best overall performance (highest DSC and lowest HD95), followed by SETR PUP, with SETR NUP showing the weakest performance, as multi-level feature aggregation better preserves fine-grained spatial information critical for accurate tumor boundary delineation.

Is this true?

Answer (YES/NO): NO